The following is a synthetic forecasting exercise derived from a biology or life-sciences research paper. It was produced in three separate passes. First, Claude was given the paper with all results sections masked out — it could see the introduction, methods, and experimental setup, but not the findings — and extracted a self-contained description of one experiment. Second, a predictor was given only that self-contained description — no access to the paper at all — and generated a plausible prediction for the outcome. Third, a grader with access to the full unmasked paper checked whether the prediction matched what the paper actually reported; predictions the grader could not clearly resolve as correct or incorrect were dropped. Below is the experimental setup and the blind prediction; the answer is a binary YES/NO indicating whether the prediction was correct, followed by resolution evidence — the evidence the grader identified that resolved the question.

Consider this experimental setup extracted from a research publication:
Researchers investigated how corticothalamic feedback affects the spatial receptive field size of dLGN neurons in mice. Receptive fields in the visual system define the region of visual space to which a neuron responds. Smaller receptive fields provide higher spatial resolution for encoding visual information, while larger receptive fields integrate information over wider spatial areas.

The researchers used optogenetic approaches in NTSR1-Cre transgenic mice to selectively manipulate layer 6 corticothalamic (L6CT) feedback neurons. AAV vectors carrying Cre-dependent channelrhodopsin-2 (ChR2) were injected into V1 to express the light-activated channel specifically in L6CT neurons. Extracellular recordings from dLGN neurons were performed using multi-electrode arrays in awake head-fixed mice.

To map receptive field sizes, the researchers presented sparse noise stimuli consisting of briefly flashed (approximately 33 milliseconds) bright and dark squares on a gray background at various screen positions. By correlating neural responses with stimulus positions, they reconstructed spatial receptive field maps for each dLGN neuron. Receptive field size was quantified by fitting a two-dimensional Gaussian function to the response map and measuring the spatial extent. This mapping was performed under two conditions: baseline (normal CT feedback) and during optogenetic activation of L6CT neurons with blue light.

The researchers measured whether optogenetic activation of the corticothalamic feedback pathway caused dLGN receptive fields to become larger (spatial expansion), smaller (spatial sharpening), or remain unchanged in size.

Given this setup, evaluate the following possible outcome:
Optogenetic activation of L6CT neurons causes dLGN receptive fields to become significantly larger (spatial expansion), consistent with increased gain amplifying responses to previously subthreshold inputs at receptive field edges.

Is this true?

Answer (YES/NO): NO